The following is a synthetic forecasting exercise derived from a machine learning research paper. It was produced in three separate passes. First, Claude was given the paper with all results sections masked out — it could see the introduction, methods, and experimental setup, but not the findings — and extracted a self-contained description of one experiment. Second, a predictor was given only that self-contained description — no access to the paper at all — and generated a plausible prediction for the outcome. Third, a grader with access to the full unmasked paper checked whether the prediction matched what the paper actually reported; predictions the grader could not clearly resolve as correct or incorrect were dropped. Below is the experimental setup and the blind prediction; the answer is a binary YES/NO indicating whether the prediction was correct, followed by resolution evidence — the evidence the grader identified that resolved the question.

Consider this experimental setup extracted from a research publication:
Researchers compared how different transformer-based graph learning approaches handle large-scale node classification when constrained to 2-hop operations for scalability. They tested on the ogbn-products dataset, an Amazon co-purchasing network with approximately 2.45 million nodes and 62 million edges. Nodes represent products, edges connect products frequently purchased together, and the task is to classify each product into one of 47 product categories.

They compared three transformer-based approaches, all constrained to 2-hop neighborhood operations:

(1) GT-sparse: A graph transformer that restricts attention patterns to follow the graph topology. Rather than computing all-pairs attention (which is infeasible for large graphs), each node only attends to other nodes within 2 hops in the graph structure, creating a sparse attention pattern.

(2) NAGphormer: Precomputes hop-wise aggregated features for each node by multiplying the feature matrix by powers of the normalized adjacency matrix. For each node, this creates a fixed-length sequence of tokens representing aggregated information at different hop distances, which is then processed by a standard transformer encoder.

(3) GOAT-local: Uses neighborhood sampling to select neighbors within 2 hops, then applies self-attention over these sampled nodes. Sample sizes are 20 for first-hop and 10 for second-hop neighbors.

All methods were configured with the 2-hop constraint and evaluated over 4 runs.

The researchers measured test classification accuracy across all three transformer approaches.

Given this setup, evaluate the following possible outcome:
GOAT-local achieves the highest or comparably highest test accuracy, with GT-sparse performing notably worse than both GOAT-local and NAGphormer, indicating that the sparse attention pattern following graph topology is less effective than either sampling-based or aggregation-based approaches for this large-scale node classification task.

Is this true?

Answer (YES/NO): YES